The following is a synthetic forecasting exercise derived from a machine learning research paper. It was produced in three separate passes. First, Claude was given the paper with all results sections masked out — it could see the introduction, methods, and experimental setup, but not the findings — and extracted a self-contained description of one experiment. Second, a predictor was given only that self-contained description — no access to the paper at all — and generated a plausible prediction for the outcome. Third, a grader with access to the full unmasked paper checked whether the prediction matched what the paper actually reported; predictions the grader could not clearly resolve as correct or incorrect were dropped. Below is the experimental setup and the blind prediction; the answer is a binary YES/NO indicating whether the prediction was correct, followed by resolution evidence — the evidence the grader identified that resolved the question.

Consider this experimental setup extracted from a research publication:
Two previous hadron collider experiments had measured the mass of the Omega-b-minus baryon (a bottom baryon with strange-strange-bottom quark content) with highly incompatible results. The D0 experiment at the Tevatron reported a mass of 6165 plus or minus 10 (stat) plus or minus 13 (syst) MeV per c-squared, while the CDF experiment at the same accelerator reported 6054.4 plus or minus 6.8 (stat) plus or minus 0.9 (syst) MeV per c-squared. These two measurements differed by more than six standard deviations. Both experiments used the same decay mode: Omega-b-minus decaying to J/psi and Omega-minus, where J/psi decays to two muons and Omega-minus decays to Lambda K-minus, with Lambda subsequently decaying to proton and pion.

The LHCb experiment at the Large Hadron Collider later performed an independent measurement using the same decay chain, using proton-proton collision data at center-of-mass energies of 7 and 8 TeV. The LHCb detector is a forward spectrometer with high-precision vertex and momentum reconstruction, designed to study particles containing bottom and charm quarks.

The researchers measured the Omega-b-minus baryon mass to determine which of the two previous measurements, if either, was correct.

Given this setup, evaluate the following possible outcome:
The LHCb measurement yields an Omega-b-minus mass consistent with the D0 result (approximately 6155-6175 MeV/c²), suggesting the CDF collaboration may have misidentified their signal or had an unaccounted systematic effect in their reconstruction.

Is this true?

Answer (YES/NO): NO